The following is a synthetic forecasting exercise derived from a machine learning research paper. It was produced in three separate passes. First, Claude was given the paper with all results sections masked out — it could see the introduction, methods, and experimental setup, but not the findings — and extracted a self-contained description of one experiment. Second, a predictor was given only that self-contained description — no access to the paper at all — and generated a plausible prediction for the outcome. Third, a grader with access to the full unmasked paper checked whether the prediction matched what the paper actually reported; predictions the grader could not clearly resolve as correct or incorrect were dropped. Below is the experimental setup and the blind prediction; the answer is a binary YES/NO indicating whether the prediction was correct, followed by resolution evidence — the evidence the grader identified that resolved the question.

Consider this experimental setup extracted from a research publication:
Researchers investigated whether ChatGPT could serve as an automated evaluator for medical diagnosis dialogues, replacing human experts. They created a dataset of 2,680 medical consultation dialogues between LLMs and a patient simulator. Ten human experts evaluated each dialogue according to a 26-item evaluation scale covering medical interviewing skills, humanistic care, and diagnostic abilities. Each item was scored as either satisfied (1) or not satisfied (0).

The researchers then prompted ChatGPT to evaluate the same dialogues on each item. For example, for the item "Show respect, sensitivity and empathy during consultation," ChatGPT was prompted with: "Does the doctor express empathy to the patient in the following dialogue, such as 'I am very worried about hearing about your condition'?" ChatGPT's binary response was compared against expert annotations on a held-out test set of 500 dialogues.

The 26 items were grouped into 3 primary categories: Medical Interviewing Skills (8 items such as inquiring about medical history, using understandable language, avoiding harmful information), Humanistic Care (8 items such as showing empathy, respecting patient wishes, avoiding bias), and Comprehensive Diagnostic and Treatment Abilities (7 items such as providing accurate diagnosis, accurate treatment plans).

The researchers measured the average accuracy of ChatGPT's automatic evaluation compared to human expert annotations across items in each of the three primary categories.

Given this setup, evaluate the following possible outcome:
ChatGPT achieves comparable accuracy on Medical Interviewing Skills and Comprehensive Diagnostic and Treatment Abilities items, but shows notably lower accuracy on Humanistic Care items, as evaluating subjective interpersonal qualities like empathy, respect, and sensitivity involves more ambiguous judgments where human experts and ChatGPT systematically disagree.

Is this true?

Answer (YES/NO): NO